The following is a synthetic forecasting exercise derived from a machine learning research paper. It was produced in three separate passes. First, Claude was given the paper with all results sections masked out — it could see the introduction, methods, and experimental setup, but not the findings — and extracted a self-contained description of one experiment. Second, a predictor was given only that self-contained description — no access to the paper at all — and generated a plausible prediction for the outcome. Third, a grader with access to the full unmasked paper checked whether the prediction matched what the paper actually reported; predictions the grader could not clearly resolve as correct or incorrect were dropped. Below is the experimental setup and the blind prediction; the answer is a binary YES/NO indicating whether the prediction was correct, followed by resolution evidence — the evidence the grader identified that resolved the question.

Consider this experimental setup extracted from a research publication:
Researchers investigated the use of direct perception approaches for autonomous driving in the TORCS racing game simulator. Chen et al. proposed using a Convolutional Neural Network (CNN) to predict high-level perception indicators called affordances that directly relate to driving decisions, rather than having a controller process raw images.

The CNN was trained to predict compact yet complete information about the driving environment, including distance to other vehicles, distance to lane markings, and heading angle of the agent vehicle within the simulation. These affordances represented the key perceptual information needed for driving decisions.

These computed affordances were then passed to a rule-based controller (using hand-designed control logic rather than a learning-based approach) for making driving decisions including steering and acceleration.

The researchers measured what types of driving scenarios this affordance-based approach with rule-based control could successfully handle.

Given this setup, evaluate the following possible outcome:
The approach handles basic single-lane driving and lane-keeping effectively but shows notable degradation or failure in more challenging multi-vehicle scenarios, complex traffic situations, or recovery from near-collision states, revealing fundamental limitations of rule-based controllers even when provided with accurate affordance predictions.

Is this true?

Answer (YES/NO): NO